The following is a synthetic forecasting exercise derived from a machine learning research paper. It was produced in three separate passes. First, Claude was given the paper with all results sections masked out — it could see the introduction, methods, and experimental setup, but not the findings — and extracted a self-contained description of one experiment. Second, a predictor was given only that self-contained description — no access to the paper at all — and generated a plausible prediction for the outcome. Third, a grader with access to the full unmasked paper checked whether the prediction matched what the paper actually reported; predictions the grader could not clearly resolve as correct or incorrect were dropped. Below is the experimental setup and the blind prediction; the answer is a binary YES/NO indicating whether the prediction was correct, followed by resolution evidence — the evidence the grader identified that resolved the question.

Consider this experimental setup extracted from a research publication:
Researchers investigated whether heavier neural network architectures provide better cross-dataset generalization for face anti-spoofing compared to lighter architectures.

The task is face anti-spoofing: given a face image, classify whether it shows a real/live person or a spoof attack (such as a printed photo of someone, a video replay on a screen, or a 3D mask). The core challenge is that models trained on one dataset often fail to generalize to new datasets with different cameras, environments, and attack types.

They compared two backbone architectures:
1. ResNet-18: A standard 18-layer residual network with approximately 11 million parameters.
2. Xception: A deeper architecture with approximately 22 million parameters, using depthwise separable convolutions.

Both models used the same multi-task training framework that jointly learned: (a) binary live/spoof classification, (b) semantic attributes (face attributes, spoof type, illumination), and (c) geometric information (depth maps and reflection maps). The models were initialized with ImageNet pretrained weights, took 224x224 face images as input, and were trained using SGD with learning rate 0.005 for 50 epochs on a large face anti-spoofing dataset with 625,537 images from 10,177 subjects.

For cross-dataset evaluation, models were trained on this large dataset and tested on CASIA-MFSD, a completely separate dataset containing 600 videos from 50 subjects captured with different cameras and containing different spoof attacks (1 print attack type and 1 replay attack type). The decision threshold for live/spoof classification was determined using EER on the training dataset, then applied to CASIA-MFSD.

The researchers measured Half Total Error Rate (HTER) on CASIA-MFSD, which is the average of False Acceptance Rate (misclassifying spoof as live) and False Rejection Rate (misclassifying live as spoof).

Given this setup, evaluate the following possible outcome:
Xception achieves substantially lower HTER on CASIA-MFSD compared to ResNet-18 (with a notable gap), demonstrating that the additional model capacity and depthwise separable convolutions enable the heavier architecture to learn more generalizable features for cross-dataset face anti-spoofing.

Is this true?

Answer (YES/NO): NO